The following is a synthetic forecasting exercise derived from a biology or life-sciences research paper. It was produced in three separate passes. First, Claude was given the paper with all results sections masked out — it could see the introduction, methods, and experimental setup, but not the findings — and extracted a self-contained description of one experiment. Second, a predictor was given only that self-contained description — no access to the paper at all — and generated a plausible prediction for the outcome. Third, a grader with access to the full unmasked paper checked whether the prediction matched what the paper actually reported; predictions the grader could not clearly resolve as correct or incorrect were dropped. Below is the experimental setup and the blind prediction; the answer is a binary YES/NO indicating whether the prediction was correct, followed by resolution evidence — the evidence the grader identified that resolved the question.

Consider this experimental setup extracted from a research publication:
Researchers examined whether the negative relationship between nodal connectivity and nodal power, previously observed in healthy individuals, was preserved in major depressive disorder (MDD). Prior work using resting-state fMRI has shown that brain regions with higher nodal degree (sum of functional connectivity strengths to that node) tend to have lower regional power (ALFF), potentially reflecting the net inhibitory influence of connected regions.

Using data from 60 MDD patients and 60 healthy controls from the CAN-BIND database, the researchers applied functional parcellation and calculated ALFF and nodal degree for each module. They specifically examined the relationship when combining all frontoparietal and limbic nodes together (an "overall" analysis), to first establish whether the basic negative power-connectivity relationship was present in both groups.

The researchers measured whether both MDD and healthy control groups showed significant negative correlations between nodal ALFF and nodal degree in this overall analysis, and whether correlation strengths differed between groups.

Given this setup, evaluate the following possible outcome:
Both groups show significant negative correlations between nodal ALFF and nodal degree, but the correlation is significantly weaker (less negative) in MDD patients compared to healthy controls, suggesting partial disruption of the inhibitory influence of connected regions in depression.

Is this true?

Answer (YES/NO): NO